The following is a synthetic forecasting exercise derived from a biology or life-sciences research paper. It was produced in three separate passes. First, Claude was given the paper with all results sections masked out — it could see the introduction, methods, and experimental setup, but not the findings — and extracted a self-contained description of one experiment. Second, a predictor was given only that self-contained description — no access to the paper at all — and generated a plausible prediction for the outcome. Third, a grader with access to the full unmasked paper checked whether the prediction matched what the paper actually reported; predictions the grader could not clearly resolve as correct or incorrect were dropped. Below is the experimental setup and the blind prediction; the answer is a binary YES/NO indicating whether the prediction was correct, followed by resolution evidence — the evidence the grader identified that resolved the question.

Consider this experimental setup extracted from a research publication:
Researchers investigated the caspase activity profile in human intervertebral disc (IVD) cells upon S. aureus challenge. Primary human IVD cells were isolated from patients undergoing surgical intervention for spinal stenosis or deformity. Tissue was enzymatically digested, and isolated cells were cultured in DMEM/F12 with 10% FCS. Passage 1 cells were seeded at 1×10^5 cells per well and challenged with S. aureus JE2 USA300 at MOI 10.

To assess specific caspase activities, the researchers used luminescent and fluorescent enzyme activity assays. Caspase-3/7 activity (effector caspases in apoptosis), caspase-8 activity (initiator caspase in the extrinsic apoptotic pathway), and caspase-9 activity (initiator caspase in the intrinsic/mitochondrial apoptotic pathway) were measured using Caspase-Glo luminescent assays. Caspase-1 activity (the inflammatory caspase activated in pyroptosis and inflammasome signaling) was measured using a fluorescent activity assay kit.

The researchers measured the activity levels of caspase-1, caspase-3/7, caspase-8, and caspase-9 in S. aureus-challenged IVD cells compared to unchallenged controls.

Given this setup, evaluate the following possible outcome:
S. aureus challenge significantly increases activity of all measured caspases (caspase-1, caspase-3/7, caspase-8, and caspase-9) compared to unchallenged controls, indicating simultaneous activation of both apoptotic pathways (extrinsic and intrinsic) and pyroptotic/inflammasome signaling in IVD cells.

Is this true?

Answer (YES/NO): NO